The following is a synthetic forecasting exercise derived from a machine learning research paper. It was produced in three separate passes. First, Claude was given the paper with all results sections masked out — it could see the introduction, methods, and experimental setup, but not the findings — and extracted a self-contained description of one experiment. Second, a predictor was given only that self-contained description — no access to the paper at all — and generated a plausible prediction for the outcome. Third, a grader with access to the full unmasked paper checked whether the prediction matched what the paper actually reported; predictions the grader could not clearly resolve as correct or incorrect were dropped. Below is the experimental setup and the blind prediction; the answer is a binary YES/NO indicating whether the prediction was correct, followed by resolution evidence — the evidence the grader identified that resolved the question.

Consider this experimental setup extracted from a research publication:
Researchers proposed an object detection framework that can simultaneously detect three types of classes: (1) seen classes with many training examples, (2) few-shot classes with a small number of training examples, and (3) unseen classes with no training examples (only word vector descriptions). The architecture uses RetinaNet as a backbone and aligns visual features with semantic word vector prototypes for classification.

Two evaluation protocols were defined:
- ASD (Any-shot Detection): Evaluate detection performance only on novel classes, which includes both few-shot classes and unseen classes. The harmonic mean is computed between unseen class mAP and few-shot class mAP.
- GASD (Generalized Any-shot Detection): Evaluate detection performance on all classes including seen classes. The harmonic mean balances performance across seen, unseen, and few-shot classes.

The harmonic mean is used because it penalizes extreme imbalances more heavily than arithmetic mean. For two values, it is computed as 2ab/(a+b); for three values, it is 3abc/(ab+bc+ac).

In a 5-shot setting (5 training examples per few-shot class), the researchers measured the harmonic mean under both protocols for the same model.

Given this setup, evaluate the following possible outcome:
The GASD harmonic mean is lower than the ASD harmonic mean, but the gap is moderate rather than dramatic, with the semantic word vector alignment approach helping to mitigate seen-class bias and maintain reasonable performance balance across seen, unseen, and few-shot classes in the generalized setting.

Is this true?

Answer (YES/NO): YES